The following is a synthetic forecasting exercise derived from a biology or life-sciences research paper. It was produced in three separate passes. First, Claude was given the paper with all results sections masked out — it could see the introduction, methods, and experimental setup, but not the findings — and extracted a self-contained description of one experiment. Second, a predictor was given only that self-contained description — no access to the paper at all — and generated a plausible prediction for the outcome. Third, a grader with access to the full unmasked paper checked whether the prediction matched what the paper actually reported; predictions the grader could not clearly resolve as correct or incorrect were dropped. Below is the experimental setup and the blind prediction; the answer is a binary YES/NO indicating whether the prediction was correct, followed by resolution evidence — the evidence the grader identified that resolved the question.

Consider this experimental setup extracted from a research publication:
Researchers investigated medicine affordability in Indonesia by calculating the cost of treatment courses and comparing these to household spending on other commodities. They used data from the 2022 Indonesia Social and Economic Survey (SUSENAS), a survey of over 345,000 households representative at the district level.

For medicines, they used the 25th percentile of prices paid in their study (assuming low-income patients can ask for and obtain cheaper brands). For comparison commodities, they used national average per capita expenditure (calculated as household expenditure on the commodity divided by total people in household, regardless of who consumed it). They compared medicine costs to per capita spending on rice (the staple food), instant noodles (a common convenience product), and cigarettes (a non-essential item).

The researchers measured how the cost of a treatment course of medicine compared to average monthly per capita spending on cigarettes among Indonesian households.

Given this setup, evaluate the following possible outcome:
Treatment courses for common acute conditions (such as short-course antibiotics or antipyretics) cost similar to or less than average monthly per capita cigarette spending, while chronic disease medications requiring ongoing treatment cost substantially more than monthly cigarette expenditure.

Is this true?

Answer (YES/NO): NO